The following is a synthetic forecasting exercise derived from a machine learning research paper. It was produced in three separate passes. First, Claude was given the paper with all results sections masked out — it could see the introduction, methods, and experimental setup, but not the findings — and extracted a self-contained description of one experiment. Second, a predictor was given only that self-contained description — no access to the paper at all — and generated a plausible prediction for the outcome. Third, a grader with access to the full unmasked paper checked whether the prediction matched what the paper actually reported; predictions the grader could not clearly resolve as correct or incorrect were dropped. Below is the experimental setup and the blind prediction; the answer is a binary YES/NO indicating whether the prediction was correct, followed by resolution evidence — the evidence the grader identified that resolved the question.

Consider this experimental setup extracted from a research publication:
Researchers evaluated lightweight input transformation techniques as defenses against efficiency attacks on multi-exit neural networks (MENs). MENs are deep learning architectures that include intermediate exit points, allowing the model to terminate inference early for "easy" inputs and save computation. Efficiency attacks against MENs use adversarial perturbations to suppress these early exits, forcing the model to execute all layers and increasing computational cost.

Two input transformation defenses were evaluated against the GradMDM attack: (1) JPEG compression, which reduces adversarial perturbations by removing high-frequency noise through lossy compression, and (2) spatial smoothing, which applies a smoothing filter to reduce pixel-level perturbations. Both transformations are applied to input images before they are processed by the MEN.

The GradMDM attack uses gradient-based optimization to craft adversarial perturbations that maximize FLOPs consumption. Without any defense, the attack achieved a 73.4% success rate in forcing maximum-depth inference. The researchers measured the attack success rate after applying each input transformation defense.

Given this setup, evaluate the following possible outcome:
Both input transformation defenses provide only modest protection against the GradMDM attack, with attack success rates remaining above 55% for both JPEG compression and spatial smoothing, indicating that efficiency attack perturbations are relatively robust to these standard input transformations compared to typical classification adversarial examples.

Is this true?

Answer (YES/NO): NO